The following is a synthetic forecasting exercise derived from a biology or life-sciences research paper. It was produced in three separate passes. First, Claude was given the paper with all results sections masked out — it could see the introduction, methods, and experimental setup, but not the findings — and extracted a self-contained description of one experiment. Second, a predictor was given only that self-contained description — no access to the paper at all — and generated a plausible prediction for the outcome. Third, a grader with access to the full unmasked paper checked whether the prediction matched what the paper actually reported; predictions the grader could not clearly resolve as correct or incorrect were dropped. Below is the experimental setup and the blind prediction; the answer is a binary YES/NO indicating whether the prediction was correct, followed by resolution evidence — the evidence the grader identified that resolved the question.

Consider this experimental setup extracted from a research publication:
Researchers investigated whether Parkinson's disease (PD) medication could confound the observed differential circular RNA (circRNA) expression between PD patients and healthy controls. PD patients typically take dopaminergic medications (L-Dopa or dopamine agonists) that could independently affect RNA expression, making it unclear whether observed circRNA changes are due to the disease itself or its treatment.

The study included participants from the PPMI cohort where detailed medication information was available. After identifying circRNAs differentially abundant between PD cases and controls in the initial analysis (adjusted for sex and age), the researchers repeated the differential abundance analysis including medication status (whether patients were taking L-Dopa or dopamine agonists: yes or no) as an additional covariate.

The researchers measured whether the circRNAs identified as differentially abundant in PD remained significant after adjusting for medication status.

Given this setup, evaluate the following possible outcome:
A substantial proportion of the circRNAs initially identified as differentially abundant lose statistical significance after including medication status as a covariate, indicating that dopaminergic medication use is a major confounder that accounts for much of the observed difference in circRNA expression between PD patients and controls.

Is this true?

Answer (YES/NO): NO